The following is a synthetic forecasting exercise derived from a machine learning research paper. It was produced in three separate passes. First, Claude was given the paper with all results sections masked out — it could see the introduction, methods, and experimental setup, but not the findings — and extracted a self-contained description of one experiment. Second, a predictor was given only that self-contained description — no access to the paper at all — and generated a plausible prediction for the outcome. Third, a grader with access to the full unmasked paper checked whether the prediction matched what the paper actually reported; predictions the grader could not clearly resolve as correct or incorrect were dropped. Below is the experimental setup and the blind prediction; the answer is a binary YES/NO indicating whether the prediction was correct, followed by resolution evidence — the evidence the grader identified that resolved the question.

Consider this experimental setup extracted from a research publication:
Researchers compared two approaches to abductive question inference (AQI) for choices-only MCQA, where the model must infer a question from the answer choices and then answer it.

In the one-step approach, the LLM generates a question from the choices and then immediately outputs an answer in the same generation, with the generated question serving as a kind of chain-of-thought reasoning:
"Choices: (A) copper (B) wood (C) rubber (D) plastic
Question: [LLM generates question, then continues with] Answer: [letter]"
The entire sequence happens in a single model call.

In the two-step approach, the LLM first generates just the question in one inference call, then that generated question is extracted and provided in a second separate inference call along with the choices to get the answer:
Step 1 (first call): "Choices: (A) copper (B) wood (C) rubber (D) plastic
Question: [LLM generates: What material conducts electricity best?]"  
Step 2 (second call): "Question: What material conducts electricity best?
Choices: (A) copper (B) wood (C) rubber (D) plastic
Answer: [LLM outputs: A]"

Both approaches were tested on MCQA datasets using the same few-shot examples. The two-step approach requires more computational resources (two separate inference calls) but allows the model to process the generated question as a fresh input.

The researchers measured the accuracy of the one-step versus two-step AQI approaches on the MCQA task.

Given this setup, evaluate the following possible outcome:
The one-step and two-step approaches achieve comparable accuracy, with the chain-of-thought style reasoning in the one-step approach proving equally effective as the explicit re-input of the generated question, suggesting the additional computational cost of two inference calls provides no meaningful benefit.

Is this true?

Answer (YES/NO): NO